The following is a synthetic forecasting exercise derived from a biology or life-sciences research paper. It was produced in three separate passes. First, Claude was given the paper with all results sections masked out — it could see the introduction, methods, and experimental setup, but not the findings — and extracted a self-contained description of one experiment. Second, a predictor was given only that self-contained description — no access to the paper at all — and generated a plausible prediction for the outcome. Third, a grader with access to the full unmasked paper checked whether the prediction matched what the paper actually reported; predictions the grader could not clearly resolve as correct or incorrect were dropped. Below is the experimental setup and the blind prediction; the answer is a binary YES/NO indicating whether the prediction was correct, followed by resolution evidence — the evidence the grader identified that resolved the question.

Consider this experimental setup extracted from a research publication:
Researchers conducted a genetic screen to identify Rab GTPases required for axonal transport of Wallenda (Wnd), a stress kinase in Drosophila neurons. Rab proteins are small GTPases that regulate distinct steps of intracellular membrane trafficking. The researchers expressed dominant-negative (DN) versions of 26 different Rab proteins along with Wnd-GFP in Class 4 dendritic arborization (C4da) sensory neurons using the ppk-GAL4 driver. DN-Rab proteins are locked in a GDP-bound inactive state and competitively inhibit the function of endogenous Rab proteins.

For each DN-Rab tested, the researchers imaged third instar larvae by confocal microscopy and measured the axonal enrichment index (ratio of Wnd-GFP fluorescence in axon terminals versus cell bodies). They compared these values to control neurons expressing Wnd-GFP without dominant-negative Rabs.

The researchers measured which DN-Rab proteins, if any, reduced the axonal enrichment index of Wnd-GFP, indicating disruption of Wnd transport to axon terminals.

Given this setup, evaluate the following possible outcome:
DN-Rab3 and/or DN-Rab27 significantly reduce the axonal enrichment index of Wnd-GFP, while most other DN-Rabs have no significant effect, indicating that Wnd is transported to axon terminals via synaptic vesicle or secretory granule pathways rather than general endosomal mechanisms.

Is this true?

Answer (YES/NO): NO